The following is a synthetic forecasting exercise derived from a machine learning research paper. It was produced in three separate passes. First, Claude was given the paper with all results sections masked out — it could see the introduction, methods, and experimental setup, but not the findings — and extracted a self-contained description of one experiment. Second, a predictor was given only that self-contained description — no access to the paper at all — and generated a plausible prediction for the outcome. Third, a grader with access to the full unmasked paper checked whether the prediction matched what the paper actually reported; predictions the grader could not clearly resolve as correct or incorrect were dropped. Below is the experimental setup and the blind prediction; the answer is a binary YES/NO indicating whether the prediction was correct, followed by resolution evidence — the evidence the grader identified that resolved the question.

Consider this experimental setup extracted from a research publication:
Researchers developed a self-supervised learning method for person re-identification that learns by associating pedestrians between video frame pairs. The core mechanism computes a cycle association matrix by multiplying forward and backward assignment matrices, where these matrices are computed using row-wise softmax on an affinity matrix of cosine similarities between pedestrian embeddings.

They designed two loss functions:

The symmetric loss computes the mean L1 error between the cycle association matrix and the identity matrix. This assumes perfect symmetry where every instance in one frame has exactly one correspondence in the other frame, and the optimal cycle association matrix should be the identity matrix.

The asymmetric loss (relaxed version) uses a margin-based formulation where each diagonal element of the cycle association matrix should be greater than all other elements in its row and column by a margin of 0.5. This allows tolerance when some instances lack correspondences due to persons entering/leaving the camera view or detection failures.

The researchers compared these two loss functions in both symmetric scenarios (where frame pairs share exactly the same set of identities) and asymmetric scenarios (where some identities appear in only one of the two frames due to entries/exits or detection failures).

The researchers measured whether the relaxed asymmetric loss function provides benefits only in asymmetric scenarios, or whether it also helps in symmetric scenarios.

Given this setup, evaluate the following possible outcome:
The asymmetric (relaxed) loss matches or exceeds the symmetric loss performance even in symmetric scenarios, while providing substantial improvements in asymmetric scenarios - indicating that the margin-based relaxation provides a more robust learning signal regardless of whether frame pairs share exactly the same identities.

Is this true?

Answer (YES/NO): YES